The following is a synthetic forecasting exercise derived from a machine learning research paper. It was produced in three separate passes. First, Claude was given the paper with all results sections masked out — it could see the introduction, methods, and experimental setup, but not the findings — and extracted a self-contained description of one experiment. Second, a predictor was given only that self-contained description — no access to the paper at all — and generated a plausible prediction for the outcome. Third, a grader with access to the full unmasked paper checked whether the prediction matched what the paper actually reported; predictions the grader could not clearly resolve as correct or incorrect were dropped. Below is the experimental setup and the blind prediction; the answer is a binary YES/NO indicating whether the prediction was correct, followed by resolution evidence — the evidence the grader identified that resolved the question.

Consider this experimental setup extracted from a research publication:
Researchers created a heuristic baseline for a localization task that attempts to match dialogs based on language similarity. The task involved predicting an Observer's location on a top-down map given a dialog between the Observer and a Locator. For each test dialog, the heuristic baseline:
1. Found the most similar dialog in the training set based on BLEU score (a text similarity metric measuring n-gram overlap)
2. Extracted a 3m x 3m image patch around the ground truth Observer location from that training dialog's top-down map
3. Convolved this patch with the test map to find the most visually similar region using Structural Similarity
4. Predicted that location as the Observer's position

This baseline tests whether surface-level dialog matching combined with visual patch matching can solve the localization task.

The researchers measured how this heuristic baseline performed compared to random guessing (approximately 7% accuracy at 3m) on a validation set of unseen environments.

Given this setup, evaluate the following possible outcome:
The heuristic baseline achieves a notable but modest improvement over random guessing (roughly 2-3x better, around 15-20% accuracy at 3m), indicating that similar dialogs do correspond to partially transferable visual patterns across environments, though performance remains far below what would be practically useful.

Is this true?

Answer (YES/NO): NO